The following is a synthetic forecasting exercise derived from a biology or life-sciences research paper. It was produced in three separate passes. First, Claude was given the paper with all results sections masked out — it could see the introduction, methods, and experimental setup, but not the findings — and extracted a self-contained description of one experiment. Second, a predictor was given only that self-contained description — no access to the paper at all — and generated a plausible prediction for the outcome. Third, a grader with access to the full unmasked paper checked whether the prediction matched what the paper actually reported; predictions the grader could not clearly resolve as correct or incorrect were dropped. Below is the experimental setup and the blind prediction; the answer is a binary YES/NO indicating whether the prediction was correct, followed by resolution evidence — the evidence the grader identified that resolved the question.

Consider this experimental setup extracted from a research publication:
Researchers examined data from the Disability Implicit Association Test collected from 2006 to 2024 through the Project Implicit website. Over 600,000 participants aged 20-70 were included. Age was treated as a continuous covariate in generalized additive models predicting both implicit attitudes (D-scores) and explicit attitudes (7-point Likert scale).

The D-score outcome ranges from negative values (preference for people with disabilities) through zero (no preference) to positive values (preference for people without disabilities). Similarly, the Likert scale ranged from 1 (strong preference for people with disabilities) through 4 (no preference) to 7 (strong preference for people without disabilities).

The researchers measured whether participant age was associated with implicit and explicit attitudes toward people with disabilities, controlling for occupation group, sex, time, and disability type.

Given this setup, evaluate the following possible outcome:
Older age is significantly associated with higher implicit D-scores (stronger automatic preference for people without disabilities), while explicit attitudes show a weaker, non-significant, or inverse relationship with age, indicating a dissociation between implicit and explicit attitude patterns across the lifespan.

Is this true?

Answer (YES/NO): YES